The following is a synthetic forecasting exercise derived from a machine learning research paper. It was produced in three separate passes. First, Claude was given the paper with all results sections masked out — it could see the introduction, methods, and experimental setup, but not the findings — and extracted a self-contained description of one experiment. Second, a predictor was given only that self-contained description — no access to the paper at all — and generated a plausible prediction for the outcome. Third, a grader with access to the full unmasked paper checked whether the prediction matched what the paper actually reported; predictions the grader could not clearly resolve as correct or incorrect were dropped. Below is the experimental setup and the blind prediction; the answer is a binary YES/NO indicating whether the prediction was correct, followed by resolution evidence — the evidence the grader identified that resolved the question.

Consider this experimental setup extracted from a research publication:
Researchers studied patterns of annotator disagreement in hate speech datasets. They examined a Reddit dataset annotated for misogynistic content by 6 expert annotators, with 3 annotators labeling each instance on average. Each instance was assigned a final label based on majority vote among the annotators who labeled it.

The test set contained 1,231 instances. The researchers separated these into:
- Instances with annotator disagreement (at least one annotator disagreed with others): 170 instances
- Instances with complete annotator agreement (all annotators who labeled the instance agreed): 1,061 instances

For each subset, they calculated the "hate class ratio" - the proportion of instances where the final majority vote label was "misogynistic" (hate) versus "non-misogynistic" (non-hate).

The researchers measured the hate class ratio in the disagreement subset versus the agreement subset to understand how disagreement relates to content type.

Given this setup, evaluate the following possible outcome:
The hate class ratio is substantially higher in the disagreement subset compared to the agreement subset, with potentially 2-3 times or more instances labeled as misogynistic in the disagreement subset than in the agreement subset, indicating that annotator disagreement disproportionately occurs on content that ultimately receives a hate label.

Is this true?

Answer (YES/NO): YES